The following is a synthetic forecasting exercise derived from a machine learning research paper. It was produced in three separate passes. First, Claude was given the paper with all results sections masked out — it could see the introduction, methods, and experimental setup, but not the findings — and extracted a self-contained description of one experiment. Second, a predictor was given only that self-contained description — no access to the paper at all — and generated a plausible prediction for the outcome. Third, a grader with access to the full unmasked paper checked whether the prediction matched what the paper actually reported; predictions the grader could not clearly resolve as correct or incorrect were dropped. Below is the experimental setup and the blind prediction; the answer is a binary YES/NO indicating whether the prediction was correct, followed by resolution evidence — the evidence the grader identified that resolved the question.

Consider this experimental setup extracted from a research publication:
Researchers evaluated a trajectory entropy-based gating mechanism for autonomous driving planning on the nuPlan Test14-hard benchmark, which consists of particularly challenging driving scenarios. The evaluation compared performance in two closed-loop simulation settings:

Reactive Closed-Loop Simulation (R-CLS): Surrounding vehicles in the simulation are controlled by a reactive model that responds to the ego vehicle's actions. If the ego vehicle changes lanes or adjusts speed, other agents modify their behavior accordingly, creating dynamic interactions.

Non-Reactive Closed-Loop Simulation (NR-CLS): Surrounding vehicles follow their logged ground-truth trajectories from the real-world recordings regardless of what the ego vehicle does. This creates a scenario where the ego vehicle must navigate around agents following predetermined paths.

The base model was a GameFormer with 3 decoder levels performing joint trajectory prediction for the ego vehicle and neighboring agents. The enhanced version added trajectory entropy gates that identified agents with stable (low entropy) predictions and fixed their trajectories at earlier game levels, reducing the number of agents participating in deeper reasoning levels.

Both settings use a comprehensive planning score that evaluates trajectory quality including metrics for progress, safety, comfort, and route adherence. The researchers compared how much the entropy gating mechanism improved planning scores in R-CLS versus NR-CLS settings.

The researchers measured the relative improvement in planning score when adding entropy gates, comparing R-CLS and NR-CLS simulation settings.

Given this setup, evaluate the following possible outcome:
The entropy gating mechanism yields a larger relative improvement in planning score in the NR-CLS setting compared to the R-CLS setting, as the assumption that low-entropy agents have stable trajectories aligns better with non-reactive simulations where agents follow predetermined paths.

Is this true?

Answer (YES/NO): NO